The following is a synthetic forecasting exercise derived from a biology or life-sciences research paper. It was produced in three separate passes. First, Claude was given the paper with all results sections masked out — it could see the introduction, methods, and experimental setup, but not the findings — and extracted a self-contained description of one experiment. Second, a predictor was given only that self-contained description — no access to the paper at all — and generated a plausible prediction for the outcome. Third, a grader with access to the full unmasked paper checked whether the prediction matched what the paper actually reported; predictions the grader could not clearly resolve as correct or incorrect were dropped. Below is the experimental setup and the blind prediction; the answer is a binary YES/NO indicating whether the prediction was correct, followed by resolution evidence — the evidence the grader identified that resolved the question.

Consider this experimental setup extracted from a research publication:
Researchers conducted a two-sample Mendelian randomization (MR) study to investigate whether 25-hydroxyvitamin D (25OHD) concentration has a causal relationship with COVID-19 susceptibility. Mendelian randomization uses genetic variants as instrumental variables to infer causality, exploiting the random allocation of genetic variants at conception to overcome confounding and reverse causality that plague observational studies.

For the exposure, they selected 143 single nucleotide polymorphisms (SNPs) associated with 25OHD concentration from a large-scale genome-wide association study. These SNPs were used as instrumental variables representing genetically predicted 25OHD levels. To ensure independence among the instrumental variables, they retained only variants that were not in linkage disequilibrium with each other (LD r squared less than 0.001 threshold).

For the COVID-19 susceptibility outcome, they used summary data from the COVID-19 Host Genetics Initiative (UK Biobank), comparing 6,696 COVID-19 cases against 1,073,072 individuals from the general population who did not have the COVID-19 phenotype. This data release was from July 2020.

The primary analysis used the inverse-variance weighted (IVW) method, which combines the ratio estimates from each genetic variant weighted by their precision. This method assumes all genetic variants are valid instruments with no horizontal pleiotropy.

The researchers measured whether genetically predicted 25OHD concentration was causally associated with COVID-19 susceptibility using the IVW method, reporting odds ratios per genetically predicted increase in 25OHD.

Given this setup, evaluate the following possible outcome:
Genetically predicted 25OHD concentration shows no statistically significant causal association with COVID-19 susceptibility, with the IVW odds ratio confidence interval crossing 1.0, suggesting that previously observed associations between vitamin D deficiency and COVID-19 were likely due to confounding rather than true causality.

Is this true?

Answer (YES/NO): YES